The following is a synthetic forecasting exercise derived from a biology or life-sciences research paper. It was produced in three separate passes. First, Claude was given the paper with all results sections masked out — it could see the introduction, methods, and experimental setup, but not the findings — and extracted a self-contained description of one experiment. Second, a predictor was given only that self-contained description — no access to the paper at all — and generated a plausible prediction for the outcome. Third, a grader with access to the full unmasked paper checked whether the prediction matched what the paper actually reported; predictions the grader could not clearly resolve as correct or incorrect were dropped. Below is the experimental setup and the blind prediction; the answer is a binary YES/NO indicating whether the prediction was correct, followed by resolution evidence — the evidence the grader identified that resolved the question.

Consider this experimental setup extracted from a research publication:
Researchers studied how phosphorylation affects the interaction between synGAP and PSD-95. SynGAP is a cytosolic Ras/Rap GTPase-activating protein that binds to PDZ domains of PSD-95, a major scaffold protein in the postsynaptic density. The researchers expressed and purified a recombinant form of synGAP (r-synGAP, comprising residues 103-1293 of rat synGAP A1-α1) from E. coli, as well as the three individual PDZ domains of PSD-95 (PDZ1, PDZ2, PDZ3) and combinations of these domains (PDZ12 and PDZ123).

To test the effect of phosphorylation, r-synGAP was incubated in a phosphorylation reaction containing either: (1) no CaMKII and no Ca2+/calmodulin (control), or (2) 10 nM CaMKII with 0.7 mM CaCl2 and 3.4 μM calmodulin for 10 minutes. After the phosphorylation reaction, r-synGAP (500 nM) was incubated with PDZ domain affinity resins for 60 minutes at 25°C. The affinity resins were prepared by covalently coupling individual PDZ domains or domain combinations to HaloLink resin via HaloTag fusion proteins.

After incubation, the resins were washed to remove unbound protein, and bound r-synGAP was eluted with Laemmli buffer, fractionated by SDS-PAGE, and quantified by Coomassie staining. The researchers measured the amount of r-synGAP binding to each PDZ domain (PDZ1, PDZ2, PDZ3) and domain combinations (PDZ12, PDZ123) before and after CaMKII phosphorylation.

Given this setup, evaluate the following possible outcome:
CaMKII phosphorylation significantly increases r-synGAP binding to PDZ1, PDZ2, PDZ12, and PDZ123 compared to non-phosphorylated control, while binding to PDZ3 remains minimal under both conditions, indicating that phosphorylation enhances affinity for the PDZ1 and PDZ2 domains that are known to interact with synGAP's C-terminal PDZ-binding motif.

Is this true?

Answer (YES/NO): NO